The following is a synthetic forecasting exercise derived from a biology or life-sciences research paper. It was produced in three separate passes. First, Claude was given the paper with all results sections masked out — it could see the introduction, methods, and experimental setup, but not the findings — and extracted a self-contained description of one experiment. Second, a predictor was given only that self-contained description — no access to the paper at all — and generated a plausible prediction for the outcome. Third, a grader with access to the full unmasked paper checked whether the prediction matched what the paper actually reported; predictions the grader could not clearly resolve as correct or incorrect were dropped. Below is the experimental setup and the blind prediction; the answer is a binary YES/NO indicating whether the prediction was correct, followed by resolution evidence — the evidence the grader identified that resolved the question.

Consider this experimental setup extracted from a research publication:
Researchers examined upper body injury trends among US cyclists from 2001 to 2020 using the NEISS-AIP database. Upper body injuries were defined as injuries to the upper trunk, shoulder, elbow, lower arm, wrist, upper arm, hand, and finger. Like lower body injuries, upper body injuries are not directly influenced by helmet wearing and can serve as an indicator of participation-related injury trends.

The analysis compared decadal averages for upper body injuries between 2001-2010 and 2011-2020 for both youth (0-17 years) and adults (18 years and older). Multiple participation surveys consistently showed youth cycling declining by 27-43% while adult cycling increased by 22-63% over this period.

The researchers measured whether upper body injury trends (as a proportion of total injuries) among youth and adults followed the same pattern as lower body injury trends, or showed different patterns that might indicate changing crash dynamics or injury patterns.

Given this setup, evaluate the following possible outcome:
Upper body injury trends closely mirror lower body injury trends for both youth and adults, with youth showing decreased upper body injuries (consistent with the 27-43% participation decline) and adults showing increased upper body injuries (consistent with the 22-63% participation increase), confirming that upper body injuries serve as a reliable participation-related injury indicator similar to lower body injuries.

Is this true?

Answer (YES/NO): NO